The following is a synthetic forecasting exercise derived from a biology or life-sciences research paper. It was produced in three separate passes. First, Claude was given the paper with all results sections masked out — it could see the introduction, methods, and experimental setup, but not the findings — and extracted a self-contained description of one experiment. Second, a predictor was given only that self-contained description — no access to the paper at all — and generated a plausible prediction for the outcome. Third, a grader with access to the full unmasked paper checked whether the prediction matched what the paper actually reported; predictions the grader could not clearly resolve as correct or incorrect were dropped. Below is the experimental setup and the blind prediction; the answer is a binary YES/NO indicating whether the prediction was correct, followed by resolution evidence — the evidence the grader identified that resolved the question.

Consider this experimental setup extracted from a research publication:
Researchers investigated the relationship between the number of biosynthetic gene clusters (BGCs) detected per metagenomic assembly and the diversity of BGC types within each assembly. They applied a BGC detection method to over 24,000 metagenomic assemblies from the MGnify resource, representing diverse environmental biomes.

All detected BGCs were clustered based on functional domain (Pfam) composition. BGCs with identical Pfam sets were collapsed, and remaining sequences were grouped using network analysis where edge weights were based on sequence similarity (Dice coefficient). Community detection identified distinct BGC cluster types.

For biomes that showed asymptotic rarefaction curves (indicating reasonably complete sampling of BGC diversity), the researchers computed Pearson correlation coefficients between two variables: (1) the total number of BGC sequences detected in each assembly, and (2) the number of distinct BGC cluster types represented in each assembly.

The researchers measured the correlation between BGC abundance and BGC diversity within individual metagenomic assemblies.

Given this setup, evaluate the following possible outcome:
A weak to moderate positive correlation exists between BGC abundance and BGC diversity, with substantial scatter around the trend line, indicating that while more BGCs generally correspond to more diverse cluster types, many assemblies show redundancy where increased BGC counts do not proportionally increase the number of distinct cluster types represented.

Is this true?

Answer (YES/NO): NO